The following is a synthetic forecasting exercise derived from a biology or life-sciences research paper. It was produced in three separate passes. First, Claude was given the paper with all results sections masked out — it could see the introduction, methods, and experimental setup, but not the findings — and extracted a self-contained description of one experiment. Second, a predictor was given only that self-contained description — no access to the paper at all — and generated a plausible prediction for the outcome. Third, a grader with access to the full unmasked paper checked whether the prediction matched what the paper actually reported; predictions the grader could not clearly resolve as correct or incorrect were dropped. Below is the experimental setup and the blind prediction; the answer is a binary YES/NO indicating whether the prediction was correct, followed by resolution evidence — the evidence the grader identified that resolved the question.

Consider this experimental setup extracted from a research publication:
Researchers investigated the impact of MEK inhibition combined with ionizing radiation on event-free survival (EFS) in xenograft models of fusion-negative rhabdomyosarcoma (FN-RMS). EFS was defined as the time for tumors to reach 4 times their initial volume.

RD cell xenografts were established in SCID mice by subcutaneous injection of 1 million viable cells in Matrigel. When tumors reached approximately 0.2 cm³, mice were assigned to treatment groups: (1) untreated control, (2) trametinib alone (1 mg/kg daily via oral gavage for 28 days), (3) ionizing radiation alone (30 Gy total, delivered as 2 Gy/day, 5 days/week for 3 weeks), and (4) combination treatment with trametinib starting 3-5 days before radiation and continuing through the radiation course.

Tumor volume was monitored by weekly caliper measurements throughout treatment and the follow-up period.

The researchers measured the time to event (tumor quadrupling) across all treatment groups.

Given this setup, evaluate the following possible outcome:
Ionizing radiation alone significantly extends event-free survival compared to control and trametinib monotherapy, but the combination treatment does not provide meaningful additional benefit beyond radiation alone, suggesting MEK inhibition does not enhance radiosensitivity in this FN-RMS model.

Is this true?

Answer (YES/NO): NO